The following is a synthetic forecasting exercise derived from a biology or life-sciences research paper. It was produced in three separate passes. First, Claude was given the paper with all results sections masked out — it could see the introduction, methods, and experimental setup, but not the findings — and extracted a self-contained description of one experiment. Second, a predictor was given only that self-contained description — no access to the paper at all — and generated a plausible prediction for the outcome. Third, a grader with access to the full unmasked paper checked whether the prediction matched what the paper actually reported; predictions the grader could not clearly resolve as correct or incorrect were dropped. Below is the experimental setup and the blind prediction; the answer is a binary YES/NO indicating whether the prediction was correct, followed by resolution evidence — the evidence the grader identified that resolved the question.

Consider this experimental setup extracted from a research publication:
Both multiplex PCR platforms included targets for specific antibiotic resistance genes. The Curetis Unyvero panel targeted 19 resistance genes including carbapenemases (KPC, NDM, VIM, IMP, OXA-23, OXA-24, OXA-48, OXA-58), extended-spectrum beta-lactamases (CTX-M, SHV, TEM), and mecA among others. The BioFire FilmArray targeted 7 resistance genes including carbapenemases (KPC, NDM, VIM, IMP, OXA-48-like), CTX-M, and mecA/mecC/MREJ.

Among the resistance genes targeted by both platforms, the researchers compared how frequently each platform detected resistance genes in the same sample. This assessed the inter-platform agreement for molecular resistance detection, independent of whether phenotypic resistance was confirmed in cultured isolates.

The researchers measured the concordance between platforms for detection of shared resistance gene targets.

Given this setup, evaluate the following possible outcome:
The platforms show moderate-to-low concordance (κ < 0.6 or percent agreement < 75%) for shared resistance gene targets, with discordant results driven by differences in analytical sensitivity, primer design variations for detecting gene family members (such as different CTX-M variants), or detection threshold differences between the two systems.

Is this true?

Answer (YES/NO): YES